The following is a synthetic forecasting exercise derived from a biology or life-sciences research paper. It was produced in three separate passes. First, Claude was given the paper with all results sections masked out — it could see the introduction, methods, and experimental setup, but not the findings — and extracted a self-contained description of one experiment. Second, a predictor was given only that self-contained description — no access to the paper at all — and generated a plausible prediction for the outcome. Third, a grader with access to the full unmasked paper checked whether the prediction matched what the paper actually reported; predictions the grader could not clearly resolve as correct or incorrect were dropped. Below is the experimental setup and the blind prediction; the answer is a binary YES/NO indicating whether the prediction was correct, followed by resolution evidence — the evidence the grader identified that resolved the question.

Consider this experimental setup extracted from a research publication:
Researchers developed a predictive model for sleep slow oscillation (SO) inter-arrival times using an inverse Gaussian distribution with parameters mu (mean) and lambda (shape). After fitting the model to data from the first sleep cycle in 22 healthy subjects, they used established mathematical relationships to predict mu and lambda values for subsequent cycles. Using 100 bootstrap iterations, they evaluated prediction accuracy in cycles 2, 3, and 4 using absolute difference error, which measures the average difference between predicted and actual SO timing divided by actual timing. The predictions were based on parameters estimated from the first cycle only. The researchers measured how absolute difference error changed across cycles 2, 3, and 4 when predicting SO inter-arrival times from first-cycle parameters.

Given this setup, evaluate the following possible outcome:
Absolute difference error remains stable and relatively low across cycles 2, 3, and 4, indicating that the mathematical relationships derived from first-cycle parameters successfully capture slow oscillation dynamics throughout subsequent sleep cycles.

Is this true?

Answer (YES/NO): NO